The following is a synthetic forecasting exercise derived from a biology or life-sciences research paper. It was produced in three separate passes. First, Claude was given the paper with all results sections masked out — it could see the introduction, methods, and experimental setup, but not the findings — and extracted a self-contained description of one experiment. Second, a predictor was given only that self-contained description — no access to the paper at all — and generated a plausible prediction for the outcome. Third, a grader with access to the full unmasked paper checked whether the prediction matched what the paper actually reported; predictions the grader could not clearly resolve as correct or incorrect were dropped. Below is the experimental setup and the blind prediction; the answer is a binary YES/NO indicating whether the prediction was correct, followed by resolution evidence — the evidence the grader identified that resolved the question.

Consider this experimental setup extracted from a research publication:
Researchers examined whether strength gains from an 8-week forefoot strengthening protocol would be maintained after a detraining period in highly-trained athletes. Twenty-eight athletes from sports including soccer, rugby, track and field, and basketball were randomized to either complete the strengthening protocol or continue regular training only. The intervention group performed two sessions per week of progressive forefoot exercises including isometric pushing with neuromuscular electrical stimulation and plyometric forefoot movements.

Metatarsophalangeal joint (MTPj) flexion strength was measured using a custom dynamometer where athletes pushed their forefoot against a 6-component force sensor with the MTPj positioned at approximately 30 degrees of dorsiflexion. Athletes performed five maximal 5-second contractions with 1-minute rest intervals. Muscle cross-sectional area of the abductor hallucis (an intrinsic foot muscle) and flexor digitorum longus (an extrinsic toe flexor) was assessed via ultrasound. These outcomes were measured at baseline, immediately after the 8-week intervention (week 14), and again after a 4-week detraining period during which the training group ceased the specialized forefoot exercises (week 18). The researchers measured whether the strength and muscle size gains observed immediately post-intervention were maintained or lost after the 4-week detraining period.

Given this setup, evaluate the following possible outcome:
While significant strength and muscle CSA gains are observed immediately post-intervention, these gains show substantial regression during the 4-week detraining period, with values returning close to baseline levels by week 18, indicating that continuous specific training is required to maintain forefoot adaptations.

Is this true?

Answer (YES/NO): NO